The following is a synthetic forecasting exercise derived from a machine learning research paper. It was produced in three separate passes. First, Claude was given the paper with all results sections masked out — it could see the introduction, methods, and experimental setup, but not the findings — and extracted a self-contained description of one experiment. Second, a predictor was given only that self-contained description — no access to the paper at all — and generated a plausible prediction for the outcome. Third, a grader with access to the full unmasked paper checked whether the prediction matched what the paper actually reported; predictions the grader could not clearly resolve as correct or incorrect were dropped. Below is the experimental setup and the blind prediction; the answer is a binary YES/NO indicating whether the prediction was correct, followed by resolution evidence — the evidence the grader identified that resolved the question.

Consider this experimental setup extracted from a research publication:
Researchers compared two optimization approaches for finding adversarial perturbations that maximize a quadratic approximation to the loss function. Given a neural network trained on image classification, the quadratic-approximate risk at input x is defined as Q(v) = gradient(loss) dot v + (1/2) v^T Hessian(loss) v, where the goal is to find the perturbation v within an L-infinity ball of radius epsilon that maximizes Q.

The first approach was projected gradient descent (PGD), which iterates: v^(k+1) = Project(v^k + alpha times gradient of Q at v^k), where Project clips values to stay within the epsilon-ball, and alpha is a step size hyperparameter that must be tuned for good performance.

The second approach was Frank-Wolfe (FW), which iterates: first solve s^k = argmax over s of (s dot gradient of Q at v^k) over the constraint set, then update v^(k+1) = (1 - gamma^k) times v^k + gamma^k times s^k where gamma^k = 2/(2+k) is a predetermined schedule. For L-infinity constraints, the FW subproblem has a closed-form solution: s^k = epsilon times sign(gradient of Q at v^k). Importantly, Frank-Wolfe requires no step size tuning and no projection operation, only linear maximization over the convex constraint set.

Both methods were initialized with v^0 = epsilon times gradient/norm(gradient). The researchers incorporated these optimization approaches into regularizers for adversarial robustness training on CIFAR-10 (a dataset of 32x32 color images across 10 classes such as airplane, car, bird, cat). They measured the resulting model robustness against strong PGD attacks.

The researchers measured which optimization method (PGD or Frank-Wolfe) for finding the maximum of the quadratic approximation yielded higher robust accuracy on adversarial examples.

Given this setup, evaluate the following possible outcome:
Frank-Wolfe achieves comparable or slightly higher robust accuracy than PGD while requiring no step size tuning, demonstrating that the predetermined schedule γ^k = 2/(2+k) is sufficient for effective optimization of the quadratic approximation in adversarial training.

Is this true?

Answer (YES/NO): YES